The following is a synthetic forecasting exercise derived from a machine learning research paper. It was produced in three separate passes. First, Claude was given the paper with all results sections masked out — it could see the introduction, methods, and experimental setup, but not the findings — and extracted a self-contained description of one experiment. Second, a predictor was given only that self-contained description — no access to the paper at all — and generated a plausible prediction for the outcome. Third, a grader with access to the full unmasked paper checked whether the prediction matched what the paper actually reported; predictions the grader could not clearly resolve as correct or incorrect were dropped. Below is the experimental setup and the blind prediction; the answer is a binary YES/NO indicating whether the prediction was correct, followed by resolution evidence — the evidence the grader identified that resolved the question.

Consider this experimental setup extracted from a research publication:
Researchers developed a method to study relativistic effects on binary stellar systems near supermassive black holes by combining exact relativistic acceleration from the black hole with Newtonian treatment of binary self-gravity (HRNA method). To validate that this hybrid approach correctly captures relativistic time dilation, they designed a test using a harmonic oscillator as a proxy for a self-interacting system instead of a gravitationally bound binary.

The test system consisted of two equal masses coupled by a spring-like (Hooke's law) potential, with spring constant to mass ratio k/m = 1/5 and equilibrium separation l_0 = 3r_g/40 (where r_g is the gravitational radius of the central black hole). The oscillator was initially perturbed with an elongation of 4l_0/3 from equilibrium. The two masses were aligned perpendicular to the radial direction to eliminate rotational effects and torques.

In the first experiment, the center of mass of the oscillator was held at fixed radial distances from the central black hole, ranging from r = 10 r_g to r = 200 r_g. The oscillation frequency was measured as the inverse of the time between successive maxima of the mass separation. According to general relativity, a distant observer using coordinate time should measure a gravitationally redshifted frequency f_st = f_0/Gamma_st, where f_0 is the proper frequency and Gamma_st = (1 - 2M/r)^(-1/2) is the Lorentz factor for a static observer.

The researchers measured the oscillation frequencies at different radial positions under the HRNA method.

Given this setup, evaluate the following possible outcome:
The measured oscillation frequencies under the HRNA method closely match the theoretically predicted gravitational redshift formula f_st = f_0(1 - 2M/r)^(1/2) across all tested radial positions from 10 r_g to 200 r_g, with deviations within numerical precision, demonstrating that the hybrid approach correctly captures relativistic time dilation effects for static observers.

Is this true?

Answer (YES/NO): YES